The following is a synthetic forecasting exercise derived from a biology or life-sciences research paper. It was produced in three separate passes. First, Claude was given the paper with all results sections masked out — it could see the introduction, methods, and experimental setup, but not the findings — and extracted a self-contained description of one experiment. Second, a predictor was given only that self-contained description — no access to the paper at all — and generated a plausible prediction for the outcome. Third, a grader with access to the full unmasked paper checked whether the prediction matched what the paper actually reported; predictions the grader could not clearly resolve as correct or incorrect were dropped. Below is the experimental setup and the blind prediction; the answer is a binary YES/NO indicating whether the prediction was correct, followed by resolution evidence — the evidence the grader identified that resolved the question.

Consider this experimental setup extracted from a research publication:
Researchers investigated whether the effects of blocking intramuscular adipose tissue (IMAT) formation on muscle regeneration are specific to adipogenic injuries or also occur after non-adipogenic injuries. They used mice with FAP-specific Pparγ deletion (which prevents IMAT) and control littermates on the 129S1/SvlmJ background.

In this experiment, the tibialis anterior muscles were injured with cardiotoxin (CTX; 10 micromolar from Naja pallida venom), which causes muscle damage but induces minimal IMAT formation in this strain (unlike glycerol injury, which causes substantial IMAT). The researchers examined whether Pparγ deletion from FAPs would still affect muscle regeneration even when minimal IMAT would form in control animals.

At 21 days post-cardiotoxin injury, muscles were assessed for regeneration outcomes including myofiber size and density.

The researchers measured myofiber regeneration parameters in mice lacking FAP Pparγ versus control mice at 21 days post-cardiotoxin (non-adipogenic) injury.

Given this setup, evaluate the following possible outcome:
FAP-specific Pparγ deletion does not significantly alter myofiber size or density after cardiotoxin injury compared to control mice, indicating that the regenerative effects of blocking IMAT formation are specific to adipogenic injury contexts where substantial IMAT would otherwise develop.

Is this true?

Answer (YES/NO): YES